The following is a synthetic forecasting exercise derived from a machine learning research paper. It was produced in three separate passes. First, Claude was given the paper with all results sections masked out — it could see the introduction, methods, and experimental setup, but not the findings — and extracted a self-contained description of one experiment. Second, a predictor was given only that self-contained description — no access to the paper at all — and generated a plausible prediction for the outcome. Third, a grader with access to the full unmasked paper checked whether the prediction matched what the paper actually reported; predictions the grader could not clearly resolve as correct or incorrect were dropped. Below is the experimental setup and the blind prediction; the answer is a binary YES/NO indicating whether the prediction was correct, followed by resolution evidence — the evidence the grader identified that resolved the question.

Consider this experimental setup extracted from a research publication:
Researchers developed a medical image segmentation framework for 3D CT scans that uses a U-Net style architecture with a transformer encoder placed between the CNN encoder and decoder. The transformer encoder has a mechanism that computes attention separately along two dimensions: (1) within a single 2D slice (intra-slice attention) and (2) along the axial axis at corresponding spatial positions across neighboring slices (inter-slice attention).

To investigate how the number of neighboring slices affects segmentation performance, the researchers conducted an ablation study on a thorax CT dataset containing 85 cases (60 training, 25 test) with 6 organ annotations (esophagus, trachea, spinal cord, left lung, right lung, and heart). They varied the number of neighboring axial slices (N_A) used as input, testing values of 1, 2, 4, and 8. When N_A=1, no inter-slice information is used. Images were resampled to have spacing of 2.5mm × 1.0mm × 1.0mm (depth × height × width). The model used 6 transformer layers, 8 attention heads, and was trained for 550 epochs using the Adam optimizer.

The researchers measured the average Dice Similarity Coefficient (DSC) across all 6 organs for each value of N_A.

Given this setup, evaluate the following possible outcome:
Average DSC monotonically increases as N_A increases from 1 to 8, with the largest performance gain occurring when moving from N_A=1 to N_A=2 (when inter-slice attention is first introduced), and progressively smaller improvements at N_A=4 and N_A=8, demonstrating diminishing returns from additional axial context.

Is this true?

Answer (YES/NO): NO